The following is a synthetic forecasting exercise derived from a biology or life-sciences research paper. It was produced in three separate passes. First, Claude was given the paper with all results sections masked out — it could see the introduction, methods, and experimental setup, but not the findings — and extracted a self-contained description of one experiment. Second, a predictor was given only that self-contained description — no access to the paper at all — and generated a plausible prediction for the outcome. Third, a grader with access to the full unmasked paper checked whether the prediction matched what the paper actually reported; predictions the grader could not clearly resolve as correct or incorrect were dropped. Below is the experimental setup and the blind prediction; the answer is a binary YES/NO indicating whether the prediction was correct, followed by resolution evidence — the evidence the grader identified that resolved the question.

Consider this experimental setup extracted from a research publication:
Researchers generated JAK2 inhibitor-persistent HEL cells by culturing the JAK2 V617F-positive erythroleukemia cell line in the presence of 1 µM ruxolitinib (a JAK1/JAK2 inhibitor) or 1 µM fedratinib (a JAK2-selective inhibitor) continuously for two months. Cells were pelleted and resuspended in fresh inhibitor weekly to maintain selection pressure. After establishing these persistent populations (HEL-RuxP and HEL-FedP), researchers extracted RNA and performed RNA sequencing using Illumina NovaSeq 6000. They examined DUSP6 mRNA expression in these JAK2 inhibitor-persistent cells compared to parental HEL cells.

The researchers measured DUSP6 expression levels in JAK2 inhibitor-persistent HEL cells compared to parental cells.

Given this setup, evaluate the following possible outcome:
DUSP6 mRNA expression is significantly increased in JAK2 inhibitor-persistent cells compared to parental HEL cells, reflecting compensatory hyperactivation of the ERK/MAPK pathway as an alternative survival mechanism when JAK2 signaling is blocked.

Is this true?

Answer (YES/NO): YES